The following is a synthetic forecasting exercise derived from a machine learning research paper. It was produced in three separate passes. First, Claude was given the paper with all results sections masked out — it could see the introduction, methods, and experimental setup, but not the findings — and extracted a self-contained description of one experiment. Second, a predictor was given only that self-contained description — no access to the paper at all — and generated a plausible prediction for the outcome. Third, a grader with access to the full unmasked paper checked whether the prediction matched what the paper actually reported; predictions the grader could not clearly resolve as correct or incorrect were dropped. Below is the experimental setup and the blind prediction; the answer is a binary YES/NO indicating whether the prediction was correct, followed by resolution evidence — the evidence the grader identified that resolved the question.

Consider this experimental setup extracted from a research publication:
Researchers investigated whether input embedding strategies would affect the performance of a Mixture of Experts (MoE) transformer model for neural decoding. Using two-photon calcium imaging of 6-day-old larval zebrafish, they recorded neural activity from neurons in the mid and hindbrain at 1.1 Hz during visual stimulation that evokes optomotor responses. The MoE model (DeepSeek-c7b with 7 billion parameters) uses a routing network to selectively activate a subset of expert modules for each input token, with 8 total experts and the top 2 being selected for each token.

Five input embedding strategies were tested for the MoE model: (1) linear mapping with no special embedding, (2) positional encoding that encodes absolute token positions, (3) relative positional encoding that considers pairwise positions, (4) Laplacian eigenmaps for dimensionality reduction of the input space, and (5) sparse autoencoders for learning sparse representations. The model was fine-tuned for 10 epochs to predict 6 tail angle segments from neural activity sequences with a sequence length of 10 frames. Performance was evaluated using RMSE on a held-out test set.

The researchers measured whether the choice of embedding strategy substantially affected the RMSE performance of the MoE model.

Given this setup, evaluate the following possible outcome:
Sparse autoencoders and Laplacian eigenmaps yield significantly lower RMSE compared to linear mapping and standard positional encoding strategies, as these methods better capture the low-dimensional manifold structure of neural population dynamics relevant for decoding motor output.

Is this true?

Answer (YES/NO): NO